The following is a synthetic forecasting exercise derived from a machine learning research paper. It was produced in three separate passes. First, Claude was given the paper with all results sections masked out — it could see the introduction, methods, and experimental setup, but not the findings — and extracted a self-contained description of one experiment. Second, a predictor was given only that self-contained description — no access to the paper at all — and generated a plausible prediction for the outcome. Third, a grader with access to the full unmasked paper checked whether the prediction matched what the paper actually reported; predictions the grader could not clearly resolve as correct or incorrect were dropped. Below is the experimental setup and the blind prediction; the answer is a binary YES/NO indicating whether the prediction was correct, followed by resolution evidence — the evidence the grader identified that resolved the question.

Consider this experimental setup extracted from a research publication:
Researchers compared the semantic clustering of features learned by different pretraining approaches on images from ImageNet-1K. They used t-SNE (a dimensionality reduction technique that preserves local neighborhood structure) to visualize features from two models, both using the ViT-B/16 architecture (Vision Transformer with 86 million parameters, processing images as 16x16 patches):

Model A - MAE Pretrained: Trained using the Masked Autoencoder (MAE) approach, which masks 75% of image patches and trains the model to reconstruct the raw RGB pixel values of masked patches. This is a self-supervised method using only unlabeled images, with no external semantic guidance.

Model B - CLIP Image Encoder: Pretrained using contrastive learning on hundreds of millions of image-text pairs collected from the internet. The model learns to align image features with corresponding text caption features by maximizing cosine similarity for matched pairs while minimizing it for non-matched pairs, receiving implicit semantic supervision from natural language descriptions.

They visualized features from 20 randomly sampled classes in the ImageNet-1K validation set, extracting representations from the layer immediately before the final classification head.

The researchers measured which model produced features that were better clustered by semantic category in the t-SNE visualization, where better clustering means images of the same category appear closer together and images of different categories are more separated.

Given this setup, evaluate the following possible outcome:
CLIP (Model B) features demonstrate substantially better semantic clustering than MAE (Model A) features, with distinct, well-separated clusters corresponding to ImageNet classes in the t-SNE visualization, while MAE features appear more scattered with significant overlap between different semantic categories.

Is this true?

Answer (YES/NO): YES